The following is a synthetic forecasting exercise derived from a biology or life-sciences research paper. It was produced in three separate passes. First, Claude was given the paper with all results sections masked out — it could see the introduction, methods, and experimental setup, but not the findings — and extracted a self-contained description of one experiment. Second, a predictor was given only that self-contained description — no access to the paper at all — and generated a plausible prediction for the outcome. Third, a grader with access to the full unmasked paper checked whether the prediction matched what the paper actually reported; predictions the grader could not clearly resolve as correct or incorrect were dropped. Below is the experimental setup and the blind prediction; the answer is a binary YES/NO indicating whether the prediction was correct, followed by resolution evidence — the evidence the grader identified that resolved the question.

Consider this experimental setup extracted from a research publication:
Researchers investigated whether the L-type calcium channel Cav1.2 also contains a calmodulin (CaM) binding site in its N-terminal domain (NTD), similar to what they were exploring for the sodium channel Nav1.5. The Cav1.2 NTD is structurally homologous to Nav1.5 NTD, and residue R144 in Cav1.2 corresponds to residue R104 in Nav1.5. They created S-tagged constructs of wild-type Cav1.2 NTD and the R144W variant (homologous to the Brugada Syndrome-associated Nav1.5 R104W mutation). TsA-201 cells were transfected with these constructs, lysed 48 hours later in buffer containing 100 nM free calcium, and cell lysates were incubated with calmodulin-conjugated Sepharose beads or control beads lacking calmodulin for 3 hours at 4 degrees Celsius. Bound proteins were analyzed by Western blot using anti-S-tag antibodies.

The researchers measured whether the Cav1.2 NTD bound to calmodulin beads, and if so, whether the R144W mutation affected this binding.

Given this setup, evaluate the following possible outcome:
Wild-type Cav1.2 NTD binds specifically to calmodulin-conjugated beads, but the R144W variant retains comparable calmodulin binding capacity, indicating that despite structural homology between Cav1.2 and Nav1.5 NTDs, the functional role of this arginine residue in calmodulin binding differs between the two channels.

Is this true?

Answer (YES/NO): NO